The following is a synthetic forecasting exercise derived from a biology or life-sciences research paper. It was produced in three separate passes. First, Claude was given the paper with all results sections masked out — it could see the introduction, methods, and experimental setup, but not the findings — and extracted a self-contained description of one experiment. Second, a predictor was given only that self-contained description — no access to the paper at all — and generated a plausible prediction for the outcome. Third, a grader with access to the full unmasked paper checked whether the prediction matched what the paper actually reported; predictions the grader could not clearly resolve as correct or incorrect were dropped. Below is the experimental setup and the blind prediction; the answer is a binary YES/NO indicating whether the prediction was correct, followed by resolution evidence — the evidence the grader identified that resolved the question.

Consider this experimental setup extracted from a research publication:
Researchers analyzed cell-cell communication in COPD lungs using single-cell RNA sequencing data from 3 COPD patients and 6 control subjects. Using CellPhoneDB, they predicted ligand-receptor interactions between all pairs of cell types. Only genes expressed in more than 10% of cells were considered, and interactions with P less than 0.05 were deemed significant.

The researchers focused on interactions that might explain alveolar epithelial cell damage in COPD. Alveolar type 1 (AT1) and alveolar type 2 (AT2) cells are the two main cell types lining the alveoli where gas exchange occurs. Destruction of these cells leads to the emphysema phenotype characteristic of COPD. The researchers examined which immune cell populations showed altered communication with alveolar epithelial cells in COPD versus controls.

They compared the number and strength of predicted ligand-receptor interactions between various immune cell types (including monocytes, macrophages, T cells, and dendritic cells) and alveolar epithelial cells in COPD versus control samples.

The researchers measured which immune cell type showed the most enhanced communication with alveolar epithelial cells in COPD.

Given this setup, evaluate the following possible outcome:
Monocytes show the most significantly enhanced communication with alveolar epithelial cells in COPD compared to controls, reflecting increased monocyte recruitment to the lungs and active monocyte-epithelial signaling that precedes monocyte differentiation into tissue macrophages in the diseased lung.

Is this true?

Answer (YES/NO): YES